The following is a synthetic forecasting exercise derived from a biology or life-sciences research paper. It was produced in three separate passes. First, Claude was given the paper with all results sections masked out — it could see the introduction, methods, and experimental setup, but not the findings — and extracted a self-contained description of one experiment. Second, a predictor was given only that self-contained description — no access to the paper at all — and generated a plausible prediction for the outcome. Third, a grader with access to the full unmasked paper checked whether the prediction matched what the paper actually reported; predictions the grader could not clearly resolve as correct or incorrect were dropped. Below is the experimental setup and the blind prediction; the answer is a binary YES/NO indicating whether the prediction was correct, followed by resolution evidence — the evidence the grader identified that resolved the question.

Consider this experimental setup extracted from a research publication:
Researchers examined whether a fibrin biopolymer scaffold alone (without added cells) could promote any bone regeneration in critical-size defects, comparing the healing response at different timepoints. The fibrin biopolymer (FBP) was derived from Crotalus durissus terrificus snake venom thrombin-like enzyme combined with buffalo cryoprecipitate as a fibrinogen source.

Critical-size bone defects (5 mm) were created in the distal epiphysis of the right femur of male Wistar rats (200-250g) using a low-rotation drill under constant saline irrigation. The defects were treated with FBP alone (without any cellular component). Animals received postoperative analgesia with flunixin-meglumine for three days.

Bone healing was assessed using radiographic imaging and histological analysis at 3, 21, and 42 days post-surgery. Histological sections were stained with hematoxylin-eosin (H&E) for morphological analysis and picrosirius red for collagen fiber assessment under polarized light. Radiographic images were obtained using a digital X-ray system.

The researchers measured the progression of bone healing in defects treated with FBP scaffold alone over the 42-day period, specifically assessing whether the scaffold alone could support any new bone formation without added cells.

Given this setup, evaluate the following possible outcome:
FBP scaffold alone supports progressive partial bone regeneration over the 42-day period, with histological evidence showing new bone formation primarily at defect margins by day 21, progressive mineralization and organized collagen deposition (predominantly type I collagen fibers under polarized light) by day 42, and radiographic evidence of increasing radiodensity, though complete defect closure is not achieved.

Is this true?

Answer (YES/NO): NO